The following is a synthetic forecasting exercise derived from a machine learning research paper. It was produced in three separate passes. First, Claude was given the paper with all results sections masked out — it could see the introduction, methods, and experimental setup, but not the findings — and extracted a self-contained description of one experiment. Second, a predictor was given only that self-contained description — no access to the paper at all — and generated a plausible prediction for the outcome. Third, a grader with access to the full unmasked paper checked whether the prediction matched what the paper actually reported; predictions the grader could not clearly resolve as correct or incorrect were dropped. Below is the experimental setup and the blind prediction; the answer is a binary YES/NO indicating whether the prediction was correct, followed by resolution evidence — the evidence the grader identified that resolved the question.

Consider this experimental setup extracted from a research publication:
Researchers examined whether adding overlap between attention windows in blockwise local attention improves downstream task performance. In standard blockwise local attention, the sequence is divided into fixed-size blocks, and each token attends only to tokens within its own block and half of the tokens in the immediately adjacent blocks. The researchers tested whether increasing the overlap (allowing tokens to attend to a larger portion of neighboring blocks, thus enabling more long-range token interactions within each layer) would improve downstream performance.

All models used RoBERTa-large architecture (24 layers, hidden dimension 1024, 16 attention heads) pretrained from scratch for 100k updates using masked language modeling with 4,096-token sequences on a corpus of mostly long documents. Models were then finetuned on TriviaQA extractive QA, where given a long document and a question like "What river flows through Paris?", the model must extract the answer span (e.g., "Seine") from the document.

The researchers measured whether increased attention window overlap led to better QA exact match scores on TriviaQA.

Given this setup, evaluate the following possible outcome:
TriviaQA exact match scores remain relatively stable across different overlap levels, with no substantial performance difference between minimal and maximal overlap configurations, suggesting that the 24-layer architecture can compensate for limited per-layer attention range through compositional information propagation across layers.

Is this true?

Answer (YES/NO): NO